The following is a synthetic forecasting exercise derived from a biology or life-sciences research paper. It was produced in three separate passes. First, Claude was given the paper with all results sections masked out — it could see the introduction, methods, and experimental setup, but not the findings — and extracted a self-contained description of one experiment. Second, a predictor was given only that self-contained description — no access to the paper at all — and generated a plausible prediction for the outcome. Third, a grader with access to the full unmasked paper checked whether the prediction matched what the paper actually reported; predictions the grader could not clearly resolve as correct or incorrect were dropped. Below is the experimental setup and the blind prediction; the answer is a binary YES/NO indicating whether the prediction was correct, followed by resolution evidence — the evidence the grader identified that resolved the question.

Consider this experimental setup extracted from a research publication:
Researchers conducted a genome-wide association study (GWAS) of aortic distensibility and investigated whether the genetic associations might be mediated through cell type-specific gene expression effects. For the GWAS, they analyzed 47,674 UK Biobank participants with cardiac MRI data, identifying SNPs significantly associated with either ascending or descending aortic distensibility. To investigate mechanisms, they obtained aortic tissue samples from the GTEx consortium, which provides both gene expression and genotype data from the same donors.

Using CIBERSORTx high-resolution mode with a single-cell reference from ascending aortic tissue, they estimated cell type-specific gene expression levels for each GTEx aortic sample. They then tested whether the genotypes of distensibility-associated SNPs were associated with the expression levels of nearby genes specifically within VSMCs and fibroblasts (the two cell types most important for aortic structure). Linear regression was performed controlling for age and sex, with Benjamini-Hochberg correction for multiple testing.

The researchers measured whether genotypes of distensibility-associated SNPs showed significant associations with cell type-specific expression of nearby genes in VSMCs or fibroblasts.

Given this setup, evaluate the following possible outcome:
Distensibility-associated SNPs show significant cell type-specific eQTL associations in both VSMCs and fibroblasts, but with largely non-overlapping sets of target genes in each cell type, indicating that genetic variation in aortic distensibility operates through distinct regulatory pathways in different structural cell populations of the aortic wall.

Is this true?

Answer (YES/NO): NO